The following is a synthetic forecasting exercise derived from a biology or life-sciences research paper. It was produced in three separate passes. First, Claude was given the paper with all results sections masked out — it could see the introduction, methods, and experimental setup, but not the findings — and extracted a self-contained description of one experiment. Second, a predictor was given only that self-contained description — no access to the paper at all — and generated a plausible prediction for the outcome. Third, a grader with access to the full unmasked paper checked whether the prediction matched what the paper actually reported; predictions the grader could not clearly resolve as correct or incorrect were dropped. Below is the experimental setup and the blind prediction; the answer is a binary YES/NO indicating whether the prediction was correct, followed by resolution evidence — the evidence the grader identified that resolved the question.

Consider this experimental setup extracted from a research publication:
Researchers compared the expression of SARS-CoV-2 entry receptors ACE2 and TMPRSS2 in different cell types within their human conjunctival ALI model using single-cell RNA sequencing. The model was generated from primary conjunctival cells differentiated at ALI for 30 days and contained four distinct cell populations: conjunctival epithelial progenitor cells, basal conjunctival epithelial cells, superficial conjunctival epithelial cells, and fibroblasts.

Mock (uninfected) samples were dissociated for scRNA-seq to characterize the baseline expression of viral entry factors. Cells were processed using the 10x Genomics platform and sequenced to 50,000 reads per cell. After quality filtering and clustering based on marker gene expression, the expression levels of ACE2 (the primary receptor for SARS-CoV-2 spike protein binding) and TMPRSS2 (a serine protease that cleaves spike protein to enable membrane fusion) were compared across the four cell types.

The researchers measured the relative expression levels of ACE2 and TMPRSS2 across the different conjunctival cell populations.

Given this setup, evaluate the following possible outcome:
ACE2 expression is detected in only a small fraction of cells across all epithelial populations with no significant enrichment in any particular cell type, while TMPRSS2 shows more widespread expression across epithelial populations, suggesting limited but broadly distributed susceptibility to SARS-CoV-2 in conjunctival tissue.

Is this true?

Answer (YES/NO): NO